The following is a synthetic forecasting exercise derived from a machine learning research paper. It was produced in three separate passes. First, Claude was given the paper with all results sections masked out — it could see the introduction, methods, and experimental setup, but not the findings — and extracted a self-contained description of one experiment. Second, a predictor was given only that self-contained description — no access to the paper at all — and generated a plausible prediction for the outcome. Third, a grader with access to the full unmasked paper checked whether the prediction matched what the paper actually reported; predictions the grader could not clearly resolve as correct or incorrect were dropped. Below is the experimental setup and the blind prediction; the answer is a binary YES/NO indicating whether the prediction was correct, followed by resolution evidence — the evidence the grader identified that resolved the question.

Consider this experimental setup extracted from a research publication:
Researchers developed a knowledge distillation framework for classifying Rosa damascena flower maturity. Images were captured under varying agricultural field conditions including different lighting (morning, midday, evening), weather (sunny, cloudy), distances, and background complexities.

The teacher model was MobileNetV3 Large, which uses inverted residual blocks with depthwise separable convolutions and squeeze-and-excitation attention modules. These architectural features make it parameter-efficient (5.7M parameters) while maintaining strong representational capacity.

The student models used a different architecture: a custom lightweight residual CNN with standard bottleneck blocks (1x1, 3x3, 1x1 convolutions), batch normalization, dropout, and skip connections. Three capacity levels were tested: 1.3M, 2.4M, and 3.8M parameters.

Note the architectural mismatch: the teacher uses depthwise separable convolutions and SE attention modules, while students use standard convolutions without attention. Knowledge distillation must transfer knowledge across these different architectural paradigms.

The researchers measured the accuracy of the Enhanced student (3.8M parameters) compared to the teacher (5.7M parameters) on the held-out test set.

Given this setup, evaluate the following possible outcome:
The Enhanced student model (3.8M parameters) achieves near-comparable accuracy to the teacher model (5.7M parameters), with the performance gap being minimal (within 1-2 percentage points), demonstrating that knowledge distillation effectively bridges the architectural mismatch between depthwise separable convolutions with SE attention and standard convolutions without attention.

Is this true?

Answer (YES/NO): YES